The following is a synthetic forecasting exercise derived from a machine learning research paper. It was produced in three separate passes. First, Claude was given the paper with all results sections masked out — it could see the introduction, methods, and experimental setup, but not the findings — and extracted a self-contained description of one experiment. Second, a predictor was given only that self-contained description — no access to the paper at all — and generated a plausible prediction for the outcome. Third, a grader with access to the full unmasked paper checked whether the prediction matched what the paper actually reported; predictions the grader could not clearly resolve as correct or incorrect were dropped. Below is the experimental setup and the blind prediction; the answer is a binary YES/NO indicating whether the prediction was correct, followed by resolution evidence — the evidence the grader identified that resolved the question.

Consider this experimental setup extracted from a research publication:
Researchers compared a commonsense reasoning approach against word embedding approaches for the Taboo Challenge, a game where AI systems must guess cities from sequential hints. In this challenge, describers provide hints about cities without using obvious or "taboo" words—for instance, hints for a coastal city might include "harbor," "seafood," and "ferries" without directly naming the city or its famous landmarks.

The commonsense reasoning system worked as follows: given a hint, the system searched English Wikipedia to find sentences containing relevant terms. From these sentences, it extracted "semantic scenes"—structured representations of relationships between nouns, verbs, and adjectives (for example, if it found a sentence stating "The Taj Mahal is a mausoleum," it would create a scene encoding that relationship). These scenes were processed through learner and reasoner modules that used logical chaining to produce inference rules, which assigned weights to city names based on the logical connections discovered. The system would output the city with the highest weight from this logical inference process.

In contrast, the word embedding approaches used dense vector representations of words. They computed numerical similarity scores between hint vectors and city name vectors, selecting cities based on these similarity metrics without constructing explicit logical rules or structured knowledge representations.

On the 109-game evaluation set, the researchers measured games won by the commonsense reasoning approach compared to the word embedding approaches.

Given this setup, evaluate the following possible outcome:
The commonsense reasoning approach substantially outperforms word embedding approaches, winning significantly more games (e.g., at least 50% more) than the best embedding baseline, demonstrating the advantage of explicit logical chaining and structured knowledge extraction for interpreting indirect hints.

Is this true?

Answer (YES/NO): NO